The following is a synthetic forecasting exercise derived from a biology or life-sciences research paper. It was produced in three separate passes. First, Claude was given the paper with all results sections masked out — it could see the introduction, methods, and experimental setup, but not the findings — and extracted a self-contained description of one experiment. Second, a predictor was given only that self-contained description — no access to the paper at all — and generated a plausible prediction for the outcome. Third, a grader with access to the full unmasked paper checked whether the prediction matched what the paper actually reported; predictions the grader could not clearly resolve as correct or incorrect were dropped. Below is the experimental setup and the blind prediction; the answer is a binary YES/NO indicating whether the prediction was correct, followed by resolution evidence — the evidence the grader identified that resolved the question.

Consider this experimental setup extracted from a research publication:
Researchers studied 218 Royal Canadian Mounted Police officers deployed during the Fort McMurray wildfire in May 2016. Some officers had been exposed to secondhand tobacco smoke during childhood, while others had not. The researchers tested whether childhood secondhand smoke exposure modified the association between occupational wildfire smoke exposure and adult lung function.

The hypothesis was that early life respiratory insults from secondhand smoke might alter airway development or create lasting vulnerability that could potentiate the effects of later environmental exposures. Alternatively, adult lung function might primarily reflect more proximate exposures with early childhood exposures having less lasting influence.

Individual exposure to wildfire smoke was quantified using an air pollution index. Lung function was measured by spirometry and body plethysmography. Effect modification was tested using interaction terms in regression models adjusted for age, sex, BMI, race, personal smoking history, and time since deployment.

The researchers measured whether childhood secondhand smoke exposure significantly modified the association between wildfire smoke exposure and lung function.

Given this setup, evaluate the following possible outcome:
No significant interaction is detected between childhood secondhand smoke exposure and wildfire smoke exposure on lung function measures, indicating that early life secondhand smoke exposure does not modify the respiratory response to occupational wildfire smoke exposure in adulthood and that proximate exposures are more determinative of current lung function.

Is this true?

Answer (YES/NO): YES